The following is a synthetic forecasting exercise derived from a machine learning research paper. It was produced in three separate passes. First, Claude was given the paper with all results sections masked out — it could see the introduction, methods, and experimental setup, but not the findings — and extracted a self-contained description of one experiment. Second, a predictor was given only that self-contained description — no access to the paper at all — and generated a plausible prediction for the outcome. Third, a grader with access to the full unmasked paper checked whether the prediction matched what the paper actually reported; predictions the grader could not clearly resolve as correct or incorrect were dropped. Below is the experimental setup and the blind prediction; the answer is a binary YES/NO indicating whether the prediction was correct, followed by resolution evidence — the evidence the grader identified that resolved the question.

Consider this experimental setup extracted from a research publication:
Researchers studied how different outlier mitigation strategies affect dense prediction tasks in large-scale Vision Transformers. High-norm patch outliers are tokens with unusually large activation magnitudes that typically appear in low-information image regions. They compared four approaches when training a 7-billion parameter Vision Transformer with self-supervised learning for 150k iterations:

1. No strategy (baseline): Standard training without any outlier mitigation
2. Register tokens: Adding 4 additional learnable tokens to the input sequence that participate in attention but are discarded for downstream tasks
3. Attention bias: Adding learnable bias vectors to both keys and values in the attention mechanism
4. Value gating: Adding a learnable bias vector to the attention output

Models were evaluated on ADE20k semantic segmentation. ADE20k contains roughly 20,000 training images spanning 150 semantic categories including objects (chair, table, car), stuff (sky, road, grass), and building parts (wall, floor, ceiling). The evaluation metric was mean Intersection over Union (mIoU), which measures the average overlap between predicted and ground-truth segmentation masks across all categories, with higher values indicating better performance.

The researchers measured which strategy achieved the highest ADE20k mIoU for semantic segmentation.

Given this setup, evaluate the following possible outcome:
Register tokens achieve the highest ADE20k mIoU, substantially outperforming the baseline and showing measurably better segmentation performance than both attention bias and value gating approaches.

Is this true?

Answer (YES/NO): NO